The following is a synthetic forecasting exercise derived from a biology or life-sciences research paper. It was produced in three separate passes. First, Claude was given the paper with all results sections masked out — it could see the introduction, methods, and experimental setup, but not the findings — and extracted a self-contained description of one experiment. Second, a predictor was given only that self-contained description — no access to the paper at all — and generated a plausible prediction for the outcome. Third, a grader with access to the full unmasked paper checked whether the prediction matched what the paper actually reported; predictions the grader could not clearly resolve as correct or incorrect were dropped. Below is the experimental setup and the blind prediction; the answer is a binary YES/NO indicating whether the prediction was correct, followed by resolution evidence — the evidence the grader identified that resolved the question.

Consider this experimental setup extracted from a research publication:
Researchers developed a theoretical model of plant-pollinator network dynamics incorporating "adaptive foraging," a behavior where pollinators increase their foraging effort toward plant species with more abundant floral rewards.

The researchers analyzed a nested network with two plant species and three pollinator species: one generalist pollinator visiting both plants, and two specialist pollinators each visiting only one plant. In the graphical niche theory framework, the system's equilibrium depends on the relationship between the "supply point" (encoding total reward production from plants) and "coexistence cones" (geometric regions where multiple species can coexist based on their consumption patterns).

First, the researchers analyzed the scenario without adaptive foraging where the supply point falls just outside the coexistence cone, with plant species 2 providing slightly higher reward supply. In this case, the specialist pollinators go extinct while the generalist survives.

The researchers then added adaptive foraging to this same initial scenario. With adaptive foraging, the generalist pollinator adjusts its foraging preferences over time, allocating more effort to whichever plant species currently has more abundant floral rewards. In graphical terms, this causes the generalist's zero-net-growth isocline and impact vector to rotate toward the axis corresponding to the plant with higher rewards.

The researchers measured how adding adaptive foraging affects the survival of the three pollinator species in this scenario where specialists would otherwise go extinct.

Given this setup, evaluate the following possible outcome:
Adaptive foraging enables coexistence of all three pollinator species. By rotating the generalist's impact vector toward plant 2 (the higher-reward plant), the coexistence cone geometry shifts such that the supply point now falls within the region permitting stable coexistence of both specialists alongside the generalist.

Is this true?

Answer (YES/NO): YES